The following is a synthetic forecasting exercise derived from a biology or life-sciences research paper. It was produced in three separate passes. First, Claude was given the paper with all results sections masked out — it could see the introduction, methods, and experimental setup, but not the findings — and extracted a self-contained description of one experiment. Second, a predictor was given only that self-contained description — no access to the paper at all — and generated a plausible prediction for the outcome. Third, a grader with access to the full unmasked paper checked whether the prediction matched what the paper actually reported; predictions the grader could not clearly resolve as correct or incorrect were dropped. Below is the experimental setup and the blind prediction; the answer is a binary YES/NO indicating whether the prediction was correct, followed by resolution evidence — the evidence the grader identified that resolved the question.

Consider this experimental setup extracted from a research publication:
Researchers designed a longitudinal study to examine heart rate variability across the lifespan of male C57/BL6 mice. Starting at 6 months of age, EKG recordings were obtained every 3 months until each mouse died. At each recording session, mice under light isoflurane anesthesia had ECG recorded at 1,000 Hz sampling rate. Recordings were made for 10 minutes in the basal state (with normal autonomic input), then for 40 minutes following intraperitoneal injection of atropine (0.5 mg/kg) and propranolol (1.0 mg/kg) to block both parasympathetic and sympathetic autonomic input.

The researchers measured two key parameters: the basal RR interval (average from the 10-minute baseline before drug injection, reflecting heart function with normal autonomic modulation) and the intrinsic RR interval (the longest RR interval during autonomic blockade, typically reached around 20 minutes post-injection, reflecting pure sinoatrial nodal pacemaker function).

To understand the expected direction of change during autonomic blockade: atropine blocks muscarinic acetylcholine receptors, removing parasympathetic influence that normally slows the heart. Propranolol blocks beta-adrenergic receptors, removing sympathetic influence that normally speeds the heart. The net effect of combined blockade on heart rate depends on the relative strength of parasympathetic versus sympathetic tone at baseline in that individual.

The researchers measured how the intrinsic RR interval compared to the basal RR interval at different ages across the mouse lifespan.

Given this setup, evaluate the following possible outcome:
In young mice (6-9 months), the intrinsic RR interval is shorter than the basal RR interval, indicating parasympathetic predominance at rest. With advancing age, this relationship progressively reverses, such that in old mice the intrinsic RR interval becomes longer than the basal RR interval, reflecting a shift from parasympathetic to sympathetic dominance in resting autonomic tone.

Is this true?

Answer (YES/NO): NO